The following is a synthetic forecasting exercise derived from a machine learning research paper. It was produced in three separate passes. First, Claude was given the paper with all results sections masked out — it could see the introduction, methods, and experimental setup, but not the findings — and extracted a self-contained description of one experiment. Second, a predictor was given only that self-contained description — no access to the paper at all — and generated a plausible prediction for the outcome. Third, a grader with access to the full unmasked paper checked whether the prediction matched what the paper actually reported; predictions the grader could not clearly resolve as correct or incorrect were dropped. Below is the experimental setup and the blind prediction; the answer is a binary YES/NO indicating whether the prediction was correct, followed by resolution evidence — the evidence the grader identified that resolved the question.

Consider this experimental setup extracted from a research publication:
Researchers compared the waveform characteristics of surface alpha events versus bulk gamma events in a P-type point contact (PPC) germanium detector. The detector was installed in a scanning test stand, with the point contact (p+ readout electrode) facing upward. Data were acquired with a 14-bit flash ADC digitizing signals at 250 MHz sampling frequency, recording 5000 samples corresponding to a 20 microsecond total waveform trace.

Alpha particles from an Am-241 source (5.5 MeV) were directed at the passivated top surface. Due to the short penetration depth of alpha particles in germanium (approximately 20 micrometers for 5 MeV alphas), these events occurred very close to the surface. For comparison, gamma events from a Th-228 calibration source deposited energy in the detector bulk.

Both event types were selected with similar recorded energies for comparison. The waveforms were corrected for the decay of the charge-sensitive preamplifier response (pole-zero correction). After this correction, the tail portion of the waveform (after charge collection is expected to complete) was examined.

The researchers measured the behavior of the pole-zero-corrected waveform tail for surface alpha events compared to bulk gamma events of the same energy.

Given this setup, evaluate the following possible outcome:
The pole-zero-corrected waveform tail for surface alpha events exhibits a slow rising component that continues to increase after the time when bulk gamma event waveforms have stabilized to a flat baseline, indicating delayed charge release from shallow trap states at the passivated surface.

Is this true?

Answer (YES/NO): YES